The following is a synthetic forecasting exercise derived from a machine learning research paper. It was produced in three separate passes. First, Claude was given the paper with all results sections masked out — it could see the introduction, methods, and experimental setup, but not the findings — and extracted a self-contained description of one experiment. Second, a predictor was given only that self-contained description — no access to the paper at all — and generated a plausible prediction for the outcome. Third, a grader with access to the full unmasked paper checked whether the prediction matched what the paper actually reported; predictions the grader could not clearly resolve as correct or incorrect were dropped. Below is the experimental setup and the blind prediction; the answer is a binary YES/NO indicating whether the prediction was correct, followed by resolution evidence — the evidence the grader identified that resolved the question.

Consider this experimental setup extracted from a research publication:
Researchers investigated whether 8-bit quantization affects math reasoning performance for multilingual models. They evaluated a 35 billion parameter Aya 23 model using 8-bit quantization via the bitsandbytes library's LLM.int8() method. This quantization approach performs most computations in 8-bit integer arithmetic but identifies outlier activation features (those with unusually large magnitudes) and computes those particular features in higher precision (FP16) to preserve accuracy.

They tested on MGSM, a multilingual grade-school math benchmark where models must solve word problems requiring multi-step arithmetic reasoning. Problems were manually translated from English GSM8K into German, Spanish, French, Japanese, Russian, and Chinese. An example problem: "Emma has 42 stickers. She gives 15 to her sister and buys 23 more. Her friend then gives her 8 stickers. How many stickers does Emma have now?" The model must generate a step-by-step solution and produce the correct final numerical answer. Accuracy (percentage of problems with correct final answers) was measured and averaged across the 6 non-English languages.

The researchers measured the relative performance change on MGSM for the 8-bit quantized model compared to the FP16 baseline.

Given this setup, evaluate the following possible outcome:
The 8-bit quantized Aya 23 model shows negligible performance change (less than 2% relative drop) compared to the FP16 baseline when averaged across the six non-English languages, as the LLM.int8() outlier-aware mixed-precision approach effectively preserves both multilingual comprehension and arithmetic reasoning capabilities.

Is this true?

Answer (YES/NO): YES